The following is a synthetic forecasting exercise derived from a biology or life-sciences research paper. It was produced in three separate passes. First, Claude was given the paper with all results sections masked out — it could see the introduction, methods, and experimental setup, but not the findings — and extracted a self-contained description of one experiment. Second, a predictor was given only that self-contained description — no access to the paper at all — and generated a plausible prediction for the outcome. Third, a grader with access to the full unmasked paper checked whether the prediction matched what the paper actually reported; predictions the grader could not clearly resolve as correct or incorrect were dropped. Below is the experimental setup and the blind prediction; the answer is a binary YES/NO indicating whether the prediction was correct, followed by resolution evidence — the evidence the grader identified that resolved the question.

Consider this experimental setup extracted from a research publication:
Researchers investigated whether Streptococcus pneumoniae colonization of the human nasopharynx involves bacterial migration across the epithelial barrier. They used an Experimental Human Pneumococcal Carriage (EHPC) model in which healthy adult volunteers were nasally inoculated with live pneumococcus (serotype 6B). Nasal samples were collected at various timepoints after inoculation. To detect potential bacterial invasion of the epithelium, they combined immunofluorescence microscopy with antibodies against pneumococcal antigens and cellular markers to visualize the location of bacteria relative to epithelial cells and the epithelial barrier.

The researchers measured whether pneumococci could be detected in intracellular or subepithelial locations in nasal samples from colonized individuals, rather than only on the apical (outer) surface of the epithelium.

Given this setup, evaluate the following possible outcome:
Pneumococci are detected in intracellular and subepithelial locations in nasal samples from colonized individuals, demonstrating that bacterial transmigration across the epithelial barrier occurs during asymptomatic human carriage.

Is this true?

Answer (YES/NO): YES